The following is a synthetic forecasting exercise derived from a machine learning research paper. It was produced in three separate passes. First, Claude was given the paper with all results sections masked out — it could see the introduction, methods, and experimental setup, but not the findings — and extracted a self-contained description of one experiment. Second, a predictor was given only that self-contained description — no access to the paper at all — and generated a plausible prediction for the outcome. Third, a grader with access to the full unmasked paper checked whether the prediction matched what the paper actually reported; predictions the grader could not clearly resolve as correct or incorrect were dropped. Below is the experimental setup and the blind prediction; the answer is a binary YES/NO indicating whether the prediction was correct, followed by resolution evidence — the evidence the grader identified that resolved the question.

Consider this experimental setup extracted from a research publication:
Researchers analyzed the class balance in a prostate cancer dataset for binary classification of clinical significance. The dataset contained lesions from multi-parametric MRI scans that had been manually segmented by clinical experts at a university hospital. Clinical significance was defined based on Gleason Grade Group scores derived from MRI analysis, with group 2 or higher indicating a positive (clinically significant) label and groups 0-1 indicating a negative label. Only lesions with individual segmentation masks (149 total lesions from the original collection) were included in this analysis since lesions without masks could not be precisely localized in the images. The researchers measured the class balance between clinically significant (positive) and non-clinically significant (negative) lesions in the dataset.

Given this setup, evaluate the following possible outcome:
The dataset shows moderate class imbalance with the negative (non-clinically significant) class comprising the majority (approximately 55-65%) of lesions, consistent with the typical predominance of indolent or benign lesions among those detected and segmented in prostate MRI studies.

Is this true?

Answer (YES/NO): NO